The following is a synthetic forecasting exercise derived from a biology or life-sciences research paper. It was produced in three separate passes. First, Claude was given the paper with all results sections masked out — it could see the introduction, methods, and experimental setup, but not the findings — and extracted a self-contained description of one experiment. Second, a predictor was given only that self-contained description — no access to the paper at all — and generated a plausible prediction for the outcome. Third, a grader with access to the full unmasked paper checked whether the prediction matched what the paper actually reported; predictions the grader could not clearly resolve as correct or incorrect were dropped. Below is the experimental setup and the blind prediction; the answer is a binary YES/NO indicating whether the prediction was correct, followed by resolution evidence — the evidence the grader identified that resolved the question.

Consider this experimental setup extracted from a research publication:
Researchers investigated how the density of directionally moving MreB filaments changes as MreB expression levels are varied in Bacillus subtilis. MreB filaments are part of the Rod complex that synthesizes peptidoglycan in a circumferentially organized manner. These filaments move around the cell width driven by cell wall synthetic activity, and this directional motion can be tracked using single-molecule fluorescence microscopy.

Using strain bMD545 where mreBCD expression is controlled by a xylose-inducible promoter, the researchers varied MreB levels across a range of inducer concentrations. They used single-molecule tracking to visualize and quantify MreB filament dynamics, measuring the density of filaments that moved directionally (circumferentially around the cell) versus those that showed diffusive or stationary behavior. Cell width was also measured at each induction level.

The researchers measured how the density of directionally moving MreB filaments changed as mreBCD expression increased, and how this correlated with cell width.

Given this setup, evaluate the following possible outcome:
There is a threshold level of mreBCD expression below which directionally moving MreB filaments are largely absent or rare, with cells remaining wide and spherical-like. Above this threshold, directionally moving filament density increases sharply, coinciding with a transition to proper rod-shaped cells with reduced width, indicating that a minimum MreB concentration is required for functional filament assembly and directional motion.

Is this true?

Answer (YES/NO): NO